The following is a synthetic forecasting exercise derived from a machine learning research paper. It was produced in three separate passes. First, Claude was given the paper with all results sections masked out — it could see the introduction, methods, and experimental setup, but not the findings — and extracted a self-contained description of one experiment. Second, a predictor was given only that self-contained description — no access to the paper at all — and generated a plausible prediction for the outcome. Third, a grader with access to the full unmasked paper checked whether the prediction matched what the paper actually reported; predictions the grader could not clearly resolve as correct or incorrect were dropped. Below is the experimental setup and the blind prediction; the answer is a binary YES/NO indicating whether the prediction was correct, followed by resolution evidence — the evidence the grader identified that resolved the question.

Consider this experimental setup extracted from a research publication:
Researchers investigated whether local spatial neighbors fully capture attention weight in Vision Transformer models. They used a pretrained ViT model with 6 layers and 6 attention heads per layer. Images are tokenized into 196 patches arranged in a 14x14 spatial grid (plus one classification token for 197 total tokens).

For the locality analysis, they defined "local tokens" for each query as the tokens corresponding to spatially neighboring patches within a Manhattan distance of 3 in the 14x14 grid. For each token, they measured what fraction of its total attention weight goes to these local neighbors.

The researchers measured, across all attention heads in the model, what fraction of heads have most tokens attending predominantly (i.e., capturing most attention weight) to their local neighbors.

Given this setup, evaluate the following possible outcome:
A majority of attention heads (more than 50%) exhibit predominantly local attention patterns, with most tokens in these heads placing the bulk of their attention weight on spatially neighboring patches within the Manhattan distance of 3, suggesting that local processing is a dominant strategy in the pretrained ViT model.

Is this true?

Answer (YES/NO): NO